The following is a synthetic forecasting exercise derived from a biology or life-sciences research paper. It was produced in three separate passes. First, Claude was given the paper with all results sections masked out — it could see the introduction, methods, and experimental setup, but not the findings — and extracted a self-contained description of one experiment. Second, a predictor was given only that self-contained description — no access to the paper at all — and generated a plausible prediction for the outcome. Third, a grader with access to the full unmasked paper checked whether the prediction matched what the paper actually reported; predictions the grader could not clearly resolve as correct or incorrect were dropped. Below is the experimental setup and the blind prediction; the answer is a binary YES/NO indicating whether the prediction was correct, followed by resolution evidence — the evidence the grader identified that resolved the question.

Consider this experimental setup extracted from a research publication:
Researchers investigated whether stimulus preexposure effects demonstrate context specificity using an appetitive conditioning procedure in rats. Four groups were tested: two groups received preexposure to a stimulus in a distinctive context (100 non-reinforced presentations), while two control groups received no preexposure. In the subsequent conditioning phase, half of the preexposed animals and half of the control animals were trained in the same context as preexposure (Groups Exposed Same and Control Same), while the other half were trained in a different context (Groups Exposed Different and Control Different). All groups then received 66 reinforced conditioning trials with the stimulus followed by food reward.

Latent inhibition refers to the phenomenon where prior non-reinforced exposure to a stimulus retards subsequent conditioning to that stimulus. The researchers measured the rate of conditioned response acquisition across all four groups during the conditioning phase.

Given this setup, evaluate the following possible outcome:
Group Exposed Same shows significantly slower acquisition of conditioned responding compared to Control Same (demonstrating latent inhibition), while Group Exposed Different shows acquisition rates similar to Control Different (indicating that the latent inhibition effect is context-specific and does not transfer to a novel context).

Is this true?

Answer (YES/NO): NO